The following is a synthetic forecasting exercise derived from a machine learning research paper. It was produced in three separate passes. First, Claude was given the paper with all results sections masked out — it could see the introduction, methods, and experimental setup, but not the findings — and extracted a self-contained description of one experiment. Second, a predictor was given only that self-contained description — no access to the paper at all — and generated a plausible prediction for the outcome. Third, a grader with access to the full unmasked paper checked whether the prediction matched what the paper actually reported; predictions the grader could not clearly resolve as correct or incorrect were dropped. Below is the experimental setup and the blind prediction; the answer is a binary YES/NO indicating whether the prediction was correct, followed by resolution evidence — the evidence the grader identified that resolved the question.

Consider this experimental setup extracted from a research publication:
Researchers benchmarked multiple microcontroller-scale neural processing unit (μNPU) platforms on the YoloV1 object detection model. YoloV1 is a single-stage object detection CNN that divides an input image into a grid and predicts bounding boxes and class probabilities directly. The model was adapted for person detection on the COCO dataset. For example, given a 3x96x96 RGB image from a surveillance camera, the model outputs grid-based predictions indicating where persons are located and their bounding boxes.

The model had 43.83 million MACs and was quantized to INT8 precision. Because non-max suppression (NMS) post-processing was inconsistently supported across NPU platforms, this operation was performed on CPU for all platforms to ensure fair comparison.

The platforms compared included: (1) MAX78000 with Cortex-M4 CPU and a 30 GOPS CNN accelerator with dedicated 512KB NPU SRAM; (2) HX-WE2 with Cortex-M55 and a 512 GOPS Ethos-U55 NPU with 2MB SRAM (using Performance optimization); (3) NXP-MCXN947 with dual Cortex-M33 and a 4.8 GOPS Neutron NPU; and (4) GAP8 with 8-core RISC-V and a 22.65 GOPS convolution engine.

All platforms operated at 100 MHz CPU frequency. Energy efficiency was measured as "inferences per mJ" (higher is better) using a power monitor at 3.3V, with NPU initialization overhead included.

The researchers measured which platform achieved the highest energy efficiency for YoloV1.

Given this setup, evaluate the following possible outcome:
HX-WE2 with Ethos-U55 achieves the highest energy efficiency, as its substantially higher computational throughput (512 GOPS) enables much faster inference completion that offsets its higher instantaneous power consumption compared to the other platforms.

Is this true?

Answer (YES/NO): NO